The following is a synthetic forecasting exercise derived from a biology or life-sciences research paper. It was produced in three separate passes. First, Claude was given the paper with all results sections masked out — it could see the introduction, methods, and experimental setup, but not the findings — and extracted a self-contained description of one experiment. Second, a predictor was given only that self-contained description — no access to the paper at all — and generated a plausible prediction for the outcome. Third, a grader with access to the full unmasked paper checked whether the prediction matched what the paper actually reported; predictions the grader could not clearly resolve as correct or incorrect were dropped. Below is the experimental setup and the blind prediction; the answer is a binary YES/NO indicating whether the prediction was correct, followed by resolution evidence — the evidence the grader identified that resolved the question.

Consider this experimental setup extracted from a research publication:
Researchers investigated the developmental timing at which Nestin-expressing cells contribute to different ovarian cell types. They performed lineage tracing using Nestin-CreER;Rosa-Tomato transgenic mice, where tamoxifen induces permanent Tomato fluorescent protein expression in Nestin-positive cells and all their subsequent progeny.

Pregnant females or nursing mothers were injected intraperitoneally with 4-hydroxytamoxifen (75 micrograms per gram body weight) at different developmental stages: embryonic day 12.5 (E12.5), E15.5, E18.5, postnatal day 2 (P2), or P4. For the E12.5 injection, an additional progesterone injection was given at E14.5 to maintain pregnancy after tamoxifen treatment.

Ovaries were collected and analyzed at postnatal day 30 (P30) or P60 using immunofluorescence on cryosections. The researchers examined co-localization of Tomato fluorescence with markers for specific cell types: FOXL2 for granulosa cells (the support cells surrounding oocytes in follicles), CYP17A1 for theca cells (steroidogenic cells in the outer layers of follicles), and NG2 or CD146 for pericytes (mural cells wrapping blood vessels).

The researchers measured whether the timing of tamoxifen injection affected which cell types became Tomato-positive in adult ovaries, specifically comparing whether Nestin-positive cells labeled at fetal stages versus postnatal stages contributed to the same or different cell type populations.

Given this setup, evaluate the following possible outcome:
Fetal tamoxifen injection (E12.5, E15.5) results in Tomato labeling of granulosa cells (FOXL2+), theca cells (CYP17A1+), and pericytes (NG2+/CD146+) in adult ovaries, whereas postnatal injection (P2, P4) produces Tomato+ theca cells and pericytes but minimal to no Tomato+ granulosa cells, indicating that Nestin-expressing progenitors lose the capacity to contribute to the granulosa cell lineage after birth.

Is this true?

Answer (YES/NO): NO